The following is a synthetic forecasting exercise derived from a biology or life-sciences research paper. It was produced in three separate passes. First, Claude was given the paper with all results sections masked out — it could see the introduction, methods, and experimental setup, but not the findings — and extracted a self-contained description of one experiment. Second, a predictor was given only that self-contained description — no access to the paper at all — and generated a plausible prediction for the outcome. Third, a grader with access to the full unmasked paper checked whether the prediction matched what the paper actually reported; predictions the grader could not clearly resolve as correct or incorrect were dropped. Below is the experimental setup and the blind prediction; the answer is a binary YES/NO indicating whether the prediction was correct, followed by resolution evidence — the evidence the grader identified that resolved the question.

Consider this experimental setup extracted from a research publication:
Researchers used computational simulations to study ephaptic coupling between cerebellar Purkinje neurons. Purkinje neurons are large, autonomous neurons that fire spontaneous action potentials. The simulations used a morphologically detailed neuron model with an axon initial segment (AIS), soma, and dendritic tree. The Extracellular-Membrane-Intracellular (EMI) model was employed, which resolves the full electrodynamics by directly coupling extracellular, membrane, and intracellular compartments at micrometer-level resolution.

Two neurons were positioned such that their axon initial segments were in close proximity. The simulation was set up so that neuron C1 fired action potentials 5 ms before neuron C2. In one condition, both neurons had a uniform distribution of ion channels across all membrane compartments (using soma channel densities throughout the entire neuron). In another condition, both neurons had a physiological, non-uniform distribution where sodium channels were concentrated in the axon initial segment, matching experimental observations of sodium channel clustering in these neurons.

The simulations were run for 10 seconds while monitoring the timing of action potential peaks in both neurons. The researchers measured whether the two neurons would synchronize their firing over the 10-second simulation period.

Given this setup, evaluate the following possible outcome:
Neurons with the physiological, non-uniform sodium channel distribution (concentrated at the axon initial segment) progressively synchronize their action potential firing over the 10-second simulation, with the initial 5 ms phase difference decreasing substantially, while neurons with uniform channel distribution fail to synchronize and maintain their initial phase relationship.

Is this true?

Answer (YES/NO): YES